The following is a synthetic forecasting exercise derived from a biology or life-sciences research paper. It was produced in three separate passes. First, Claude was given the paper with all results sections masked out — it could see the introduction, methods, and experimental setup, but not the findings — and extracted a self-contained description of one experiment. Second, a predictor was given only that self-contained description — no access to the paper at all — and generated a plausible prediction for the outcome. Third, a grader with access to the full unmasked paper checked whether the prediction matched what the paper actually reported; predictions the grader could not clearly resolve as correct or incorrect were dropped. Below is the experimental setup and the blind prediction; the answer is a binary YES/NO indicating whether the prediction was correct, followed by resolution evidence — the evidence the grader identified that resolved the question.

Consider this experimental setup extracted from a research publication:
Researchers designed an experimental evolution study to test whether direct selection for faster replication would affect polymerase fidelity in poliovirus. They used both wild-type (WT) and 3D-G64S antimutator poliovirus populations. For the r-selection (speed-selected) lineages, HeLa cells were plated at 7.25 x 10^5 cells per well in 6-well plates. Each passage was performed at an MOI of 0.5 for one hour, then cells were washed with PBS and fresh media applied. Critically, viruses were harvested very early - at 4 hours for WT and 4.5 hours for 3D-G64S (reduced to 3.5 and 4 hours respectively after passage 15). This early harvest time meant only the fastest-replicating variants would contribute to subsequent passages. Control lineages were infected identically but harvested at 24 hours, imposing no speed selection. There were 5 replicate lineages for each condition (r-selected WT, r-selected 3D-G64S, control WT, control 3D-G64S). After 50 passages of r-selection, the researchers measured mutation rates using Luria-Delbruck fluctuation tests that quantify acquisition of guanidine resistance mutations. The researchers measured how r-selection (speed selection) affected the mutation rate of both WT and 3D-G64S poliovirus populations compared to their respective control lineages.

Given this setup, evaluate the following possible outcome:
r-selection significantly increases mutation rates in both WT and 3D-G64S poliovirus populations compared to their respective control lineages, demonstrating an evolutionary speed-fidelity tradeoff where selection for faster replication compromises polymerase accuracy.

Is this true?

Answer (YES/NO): NO